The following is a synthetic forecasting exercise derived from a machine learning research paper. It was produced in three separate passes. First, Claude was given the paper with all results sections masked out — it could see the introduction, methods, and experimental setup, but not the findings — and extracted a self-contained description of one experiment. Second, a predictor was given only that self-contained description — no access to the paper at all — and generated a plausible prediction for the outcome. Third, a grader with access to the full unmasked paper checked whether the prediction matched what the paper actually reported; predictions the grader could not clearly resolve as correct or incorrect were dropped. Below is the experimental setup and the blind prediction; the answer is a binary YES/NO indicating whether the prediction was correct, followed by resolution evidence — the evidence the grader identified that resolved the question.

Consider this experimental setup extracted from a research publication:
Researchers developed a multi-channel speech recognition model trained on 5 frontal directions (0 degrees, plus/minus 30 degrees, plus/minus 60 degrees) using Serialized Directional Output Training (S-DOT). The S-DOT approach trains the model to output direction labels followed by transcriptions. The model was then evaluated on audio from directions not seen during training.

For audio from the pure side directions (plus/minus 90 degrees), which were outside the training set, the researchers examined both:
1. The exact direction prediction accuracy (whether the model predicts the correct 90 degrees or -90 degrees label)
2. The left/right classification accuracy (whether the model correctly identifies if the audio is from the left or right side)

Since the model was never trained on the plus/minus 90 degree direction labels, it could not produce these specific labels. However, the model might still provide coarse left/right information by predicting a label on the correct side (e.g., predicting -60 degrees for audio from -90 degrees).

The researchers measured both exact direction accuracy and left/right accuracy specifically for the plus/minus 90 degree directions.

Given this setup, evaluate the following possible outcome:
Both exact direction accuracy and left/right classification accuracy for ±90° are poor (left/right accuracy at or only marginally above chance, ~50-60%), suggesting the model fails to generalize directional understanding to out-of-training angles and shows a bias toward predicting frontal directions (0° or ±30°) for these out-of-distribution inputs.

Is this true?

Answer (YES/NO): NO